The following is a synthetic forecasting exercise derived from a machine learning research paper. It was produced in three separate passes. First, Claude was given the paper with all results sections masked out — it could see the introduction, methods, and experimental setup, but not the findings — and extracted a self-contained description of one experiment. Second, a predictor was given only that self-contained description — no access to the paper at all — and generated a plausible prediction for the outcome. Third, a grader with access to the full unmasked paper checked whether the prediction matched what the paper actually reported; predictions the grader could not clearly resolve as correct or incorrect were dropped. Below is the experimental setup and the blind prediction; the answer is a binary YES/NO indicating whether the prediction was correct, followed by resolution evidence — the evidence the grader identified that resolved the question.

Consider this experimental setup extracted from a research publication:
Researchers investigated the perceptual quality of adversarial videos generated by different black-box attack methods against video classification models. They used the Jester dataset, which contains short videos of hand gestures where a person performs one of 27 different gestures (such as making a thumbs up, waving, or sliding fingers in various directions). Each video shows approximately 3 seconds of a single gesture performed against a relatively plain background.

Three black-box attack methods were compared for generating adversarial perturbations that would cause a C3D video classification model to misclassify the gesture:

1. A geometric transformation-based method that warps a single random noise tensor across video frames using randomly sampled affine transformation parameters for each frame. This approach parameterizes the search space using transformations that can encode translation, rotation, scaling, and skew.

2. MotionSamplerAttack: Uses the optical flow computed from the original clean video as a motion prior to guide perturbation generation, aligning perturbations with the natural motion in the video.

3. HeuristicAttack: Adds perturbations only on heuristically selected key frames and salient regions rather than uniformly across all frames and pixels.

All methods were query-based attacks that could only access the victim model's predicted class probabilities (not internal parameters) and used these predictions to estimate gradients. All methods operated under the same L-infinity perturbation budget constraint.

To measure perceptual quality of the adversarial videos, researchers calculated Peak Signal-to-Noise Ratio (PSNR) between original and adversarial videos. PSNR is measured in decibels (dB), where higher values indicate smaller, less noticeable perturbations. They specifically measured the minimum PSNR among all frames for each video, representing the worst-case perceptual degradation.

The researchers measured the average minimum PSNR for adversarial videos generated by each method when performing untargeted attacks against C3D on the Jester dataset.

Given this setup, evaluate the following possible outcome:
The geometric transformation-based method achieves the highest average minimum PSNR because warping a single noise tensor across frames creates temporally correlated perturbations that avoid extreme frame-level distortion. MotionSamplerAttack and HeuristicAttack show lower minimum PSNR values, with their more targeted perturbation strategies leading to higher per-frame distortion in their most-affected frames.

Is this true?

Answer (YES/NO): NO